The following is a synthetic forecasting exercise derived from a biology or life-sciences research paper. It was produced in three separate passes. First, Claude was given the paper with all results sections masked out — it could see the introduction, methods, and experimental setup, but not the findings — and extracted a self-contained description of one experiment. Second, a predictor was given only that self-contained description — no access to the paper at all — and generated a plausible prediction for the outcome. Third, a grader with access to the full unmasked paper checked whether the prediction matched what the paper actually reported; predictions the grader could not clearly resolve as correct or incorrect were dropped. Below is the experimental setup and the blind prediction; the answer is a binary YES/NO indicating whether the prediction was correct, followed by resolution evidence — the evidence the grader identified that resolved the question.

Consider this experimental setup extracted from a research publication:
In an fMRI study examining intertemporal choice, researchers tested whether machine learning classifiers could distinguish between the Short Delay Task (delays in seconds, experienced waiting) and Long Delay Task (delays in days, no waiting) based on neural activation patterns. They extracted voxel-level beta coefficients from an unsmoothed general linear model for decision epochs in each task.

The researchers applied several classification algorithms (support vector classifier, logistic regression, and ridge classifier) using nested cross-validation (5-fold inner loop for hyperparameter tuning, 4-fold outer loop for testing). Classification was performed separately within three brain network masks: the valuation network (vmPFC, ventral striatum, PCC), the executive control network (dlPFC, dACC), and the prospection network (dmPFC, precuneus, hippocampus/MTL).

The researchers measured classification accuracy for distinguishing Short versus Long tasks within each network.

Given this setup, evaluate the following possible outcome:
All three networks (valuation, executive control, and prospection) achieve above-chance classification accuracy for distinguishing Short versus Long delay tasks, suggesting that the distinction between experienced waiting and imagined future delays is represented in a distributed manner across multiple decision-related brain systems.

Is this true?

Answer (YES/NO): YES